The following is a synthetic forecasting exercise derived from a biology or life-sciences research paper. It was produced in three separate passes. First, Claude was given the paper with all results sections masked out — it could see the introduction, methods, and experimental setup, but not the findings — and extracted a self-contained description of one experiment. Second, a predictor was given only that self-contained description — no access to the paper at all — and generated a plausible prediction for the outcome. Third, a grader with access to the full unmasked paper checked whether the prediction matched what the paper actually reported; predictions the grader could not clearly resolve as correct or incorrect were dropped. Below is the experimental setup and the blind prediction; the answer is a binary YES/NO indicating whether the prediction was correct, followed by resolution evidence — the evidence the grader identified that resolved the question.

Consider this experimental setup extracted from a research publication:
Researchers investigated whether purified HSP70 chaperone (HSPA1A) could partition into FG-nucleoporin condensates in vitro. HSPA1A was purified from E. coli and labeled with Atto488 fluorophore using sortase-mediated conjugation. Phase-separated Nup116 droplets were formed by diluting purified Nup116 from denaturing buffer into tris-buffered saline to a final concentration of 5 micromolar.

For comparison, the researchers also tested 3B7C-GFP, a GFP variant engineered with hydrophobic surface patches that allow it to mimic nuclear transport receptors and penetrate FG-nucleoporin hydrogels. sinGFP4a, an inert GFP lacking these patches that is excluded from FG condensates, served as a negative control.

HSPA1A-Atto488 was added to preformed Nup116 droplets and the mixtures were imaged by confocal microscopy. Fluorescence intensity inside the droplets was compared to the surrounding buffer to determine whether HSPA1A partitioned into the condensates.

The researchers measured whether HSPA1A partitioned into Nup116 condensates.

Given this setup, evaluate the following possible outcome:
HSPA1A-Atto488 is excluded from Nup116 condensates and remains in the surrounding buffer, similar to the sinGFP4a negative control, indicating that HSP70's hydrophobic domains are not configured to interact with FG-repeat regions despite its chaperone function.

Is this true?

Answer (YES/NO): YES